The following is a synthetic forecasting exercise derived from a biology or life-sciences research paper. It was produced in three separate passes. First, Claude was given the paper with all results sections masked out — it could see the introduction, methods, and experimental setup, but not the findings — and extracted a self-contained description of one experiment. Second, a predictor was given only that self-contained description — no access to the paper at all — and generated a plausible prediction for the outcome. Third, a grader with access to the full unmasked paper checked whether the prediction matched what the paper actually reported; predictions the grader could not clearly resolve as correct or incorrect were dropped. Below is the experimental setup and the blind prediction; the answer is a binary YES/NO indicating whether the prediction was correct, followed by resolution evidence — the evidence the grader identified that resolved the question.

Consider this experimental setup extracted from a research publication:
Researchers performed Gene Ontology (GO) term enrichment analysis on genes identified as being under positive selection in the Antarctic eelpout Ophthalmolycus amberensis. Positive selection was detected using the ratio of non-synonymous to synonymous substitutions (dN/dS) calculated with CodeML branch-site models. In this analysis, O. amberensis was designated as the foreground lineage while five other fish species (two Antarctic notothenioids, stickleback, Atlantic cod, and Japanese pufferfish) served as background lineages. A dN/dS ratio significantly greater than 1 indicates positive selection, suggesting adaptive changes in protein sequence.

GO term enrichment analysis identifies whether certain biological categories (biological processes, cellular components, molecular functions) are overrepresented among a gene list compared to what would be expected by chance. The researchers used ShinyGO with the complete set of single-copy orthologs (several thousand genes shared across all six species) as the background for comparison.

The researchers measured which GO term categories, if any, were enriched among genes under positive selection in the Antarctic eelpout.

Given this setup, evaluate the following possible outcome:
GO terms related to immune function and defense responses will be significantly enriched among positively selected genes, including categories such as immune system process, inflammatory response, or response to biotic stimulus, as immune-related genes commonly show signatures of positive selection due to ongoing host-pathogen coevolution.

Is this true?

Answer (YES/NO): NO